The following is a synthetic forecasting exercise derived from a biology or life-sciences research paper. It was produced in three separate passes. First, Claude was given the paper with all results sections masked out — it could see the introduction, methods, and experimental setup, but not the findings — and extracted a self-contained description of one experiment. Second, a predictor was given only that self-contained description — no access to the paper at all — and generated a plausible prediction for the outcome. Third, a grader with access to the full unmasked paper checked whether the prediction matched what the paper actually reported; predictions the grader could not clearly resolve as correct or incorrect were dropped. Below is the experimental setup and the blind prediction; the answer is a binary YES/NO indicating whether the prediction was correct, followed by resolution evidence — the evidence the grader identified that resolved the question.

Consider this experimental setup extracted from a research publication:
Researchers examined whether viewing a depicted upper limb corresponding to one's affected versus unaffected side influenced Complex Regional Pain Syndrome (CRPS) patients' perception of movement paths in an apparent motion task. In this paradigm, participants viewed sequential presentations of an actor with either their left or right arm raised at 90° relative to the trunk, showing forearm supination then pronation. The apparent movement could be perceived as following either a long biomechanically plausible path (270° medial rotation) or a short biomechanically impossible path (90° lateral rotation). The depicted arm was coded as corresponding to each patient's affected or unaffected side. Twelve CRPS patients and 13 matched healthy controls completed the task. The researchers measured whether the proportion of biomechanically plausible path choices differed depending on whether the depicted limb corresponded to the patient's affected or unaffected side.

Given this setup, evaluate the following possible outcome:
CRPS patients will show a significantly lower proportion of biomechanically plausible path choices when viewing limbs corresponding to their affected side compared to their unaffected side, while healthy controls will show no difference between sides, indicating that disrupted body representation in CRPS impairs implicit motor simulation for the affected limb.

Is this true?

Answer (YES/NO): NO